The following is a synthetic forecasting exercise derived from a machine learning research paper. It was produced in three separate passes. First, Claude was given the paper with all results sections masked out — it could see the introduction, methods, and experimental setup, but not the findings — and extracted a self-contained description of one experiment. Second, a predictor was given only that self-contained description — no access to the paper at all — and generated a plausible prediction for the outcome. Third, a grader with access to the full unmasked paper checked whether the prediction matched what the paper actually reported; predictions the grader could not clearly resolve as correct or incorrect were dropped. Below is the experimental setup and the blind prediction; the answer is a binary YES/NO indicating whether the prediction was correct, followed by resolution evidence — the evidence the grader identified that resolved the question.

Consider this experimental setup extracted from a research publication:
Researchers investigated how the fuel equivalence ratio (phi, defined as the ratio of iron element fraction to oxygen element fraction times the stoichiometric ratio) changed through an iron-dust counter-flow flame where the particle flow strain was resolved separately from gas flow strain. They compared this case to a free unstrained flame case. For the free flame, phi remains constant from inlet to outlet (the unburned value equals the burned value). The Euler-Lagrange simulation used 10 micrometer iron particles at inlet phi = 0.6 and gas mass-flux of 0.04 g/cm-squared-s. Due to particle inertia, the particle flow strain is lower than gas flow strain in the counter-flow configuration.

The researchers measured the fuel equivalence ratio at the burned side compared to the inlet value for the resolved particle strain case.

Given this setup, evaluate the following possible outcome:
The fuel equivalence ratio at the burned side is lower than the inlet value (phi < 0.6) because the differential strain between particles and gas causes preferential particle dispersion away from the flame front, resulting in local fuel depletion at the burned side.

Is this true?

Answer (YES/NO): NO